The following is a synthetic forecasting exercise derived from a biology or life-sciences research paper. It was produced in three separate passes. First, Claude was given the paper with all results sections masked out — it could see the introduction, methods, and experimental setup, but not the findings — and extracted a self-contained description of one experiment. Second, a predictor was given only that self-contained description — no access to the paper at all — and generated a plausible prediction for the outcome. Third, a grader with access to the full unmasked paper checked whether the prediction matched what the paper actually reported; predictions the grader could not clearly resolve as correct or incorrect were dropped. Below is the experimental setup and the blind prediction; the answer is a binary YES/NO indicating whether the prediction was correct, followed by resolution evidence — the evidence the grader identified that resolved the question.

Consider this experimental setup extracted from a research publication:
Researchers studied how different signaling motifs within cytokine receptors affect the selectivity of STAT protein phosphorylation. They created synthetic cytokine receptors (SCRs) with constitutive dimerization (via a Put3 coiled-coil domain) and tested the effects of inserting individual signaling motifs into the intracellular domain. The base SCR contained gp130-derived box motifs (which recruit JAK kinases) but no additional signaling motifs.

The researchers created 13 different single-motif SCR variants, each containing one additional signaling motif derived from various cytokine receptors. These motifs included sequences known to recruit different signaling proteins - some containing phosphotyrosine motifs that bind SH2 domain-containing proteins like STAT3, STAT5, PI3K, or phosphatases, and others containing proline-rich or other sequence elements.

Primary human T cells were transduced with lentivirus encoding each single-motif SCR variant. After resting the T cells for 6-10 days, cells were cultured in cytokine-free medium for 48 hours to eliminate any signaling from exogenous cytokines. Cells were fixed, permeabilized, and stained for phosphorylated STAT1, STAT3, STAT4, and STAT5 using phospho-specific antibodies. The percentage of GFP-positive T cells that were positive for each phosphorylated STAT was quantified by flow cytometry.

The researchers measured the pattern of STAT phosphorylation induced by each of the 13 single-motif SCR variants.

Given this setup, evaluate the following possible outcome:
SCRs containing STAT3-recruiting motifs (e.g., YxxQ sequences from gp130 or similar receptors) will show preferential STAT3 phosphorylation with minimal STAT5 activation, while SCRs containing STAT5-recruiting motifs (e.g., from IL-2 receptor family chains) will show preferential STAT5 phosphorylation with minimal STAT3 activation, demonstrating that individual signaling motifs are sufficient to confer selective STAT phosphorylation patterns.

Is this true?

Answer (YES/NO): YES